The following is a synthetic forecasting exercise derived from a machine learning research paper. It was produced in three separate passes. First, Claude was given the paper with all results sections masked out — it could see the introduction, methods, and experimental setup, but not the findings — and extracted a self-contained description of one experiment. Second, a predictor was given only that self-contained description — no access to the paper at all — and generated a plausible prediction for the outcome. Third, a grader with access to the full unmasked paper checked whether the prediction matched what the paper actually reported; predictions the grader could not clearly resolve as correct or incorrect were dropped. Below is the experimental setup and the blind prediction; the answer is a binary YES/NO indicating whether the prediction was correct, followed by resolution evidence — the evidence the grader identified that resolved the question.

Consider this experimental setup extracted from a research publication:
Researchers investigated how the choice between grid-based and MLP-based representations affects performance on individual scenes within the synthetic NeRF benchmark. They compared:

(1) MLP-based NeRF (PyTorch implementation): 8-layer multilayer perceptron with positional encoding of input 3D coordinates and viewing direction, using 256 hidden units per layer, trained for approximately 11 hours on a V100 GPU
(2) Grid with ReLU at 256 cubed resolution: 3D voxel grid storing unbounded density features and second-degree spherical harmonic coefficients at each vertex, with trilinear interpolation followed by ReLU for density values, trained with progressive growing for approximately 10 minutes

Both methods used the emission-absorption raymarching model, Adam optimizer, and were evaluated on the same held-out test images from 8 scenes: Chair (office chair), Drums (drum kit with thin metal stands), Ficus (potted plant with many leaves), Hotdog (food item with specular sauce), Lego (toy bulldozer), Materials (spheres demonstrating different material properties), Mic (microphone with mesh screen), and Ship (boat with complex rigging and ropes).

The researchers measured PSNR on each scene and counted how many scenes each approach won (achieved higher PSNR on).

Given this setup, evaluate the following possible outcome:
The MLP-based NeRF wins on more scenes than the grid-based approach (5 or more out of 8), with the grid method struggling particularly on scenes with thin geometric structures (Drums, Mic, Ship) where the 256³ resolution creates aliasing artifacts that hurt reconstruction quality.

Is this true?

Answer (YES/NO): NO